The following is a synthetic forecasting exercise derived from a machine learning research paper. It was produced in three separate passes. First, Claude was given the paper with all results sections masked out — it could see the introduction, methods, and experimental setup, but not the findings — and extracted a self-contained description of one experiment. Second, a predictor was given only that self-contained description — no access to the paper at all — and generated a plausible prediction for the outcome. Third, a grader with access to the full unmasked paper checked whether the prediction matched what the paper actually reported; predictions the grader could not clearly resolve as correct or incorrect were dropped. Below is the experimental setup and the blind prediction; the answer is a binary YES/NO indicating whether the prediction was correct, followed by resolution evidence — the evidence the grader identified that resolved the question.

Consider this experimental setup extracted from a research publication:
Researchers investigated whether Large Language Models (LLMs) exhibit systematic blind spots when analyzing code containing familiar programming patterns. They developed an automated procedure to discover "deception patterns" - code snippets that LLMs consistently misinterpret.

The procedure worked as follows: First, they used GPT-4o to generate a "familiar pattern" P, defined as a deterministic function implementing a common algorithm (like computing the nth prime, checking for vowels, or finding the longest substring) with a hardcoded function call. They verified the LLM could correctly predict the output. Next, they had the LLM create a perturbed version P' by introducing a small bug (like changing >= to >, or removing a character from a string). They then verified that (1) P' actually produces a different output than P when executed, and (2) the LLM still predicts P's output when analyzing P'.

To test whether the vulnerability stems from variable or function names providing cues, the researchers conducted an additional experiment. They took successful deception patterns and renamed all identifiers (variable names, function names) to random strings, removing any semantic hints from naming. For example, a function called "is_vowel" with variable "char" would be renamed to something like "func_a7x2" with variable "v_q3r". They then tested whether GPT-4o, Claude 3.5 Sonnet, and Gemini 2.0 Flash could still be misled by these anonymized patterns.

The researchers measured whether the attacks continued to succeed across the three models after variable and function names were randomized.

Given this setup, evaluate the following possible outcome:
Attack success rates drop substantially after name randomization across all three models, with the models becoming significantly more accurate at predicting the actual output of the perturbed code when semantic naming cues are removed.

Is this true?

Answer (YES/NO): NO